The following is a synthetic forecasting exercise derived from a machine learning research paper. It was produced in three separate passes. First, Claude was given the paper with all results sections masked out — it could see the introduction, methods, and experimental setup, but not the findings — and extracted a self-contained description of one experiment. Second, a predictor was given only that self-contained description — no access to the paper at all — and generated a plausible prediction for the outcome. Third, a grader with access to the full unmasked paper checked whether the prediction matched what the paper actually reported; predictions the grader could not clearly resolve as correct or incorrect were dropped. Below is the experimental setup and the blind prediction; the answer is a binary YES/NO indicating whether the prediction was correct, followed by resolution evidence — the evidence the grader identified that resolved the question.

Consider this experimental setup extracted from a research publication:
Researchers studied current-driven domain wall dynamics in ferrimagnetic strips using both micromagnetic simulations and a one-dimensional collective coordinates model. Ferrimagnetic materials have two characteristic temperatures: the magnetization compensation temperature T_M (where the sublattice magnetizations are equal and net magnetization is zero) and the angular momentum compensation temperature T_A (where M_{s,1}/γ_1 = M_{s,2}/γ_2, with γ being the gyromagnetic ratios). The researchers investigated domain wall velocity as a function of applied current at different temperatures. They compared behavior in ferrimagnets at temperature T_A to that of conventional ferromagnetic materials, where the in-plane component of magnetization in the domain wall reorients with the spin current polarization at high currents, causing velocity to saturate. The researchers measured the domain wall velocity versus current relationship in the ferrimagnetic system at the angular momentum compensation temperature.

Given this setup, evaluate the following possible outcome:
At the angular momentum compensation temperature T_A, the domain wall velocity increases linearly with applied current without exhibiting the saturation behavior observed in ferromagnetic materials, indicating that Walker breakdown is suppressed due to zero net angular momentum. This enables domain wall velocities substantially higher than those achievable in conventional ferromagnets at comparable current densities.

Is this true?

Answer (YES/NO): YES